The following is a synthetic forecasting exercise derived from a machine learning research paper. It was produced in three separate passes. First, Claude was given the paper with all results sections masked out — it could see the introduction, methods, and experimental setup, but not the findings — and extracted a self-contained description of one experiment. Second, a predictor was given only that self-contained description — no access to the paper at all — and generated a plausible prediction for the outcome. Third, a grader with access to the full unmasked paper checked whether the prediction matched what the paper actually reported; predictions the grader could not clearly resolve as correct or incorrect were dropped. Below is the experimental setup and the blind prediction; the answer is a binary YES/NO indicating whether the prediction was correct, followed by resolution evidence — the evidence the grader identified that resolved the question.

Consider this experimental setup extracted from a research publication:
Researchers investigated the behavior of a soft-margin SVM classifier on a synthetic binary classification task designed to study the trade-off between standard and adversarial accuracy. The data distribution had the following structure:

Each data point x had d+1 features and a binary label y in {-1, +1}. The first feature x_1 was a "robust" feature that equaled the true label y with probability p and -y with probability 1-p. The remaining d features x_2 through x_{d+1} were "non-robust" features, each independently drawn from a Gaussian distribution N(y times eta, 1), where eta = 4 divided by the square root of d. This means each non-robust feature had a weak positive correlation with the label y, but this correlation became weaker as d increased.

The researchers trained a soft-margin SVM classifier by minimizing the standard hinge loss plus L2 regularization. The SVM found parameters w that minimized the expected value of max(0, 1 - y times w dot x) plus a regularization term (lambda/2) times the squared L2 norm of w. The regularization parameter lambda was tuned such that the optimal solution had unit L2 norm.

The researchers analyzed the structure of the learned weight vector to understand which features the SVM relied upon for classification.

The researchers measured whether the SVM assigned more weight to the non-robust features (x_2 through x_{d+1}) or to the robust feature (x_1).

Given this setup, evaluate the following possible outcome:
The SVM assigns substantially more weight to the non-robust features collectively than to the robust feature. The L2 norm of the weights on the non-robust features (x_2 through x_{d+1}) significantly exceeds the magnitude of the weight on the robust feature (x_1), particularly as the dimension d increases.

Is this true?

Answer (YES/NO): YES